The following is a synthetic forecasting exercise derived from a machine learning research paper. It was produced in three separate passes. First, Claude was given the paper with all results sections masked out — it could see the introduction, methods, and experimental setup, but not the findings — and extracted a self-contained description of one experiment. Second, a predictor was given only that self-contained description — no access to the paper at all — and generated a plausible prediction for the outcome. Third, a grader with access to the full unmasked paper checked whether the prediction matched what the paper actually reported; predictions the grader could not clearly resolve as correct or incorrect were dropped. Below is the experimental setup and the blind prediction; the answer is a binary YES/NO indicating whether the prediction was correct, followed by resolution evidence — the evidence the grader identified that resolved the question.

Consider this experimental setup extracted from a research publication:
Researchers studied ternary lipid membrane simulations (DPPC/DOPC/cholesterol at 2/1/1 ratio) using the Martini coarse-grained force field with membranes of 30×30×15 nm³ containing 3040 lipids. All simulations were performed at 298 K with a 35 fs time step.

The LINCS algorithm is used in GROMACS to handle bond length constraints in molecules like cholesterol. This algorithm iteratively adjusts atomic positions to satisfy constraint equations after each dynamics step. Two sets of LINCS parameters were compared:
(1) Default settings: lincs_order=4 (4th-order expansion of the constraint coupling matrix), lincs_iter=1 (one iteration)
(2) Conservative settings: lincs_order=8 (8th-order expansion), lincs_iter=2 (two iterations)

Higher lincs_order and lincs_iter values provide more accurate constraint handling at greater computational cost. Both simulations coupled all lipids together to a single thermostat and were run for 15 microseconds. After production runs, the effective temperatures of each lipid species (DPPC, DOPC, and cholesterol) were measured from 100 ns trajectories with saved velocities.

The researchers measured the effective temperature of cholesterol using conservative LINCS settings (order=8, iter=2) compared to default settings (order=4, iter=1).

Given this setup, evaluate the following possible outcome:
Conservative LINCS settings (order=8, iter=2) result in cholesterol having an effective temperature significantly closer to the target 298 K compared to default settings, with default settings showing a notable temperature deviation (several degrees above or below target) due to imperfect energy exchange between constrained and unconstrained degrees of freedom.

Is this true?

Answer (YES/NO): NO